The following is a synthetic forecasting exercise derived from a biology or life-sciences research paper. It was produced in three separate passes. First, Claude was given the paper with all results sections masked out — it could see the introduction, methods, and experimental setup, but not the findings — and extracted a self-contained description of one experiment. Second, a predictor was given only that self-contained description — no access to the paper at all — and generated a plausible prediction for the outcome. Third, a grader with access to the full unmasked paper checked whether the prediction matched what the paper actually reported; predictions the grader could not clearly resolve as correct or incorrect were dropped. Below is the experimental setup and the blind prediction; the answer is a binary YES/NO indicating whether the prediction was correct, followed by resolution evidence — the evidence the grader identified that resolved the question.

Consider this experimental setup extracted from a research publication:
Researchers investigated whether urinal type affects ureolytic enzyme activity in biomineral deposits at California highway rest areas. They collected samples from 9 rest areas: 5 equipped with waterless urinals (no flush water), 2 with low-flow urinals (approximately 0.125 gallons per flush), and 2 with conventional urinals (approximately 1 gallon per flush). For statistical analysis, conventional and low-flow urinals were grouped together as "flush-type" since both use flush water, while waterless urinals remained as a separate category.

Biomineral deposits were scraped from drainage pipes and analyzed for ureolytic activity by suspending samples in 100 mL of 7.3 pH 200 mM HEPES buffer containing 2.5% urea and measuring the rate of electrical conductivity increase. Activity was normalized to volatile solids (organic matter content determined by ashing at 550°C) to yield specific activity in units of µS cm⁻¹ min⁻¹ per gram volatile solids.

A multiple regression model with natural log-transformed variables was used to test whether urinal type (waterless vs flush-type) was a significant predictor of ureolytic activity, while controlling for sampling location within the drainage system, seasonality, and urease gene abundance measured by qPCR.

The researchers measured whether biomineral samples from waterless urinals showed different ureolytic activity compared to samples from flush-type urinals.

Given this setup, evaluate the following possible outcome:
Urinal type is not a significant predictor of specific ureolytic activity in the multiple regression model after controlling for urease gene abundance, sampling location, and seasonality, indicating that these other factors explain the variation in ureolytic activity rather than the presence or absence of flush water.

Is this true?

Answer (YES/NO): NO